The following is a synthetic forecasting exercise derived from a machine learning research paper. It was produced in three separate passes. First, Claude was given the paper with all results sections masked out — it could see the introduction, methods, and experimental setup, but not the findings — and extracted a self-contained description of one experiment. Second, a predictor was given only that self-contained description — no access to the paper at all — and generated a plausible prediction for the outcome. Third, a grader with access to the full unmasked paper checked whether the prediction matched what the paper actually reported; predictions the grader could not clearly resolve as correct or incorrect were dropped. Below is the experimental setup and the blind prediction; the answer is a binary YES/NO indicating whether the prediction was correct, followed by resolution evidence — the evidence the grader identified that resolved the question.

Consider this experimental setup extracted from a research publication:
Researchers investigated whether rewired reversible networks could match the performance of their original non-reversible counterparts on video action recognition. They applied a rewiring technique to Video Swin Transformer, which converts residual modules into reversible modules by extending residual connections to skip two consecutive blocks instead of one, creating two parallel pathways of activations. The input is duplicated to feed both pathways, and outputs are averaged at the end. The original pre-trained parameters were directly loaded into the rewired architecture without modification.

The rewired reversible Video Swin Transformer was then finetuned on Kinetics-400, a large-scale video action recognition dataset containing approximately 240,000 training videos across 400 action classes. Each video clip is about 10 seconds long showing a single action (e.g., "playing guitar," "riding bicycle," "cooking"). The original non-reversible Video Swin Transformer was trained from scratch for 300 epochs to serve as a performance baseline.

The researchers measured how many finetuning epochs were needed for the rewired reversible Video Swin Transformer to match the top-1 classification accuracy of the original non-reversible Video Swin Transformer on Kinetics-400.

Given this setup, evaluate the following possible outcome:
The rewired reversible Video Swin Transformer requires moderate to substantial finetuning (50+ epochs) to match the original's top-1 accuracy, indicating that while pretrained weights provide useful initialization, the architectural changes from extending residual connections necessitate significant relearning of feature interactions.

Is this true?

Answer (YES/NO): NO